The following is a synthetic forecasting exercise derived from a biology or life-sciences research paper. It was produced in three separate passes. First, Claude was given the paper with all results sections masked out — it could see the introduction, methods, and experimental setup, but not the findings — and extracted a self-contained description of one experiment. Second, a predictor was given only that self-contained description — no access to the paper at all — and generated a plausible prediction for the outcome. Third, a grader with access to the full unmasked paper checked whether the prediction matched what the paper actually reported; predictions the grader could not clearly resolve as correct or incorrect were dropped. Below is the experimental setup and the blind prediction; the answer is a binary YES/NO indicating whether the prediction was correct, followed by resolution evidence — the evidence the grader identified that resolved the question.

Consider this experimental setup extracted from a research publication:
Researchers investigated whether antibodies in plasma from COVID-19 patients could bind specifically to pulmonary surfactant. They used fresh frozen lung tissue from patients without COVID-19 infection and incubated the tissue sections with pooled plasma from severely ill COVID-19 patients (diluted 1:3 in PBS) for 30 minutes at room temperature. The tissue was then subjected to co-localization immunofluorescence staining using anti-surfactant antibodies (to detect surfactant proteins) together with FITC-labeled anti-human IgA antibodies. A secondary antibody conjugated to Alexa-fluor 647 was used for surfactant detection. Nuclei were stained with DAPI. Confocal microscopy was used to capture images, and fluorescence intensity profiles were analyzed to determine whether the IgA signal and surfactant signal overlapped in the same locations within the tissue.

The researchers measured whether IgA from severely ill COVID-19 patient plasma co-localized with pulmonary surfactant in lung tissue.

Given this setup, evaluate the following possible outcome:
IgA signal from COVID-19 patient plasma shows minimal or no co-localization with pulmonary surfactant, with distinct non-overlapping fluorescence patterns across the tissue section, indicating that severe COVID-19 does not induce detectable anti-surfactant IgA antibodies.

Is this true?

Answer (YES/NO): NO